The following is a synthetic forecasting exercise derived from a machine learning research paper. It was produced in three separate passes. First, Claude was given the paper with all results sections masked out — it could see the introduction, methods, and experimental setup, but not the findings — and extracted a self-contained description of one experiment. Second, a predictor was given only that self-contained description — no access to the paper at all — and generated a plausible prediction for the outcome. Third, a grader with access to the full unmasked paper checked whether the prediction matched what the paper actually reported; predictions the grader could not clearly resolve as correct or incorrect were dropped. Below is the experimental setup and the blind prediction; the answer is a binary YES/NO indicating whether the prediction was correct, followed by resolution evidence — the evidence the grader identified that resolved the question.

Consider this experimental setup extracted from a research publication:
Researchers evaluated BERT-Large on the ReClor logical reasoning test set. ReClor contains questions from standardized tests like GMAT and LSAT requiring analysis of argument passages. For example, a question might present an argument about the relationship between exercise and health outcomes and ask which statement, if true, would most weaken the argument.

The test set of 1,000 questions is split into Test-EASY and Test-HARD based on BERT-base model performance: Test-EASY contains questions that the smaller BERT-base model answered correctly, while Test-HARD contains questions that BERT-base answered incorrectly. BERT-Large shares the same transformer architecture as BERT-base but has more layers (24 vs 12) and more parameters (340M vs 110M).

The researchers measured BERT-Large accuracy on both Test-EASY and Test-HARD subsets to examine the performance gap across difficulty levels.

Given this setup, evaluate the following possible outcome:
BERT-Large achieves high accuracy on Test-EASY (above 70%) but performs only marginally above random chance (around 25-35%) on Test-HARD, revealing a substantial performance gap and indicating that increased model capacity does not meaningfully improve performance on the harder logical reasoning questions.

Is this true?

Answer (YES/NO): YES